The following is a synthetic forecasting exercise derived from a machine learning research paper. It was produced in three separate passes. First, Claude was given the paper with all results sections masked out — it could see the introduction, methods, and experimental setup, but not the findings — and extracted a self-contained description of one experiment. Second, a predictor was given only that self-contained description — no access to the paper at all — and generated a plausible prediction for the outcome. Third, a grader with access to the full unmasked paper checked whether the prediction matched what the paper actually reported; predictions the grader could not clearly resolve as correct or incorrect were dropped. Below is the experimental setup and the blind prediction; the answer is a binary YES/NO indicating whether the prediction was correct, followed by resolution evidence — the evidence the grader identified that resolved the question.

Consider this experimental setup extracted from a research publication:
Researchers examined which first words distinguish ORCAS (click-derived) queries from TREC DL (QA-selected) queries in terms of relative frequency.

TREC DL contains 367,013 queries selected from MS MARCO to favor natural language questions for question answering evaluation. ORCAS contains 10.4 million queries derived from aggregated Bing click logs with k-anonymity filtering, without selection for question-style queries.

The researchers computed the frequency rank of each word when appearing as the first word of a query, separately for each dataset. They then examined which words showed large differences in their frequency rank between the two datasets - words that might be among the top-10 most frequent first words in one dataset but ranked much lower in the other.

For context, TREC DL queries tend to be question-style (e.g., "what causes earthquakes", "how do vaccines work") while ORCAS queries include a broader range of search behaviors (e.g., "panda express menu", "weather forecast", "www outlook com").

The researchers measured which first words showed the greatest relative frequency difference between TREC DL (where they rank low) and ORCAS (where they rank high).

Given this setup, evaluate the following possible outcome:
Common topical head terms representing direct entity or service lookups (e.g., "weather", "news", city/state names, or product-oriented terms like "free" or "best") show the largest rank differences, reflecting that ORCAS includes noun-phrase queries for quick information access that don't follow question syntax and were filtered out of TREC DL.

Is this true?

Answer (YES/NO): NO